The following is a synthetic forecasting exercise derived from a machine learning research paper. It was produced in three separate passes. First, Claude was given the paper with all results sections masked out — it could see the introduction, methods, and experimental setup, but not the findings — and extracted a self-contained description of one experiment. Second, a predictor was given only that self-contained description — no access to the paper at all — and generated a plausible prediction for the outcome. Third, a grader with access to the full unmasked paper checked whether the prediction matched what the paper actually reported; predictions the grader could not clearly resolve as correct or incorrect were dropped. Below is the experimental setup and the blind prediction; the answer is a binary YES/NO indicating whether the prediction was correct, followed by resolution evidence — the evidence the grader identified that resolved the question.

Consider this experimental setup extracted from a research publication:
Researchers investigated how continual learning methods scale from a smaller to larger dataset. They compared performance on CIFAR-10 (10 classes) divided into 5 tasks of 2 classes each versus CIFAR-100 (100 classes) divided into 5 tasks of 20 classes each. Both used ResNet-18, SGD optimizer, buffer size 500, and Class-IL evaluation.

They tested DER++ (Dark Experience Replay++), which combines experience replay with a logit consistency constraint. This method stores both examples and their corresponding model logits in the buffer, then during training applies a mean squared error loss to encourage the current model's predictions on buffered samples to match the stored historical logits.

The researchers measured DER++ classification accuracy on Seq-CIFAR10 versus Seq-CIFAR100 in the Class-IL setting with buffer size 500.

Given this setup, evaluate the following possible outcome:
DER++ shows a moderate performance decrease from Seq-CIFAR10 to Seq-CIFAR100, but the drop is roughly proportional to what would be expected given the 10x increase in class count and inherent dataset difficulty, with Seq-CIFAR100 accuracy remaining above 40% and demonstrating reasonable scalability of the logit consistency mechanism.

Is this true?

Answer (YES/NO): NO